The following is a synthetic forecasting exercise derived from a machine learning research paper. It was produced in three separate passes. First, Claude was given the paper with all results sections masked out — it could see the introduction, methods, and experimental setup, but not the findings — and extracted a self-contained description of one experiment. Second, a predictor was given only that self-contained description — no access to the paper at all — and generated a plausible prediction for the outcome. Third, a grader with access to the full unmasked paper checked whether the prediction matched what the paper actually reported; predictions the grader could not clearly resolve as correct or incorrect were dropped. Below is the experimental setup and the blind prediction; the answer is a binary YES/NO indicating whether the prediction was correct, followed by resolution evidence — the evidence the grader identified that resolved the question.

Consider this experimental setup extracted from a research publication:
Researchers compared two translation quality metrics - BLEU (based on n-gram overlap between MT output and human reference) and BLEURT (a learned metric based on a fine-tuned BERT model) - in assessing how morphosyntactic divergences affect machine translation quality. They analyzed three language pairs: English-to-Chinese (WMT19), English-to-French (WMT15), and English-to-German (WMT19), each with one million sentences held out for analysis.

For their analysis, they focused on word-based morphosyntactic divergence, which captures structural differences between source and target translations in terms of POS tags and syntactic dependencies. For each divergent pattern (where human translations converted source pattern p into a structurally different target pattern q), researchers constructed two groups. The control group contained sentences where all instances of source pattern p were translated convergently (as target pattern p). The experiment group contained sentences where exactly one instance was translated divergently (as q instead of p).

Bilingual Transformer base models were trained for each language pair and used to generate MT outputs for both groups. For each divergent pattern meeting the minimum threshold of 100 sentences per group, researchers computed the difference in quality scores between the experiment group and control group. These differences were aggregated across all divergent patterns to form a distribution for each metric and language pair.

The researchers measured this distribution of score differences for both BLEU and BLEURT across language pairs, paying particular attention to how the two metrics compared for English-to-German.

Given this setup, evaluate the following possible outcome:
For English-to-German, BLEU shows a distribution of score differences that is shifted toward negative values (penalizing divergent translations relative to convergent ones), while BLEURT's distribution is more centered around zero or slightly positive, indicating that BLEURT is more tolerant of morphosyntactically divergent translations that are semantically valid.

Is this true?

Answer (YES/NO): NO